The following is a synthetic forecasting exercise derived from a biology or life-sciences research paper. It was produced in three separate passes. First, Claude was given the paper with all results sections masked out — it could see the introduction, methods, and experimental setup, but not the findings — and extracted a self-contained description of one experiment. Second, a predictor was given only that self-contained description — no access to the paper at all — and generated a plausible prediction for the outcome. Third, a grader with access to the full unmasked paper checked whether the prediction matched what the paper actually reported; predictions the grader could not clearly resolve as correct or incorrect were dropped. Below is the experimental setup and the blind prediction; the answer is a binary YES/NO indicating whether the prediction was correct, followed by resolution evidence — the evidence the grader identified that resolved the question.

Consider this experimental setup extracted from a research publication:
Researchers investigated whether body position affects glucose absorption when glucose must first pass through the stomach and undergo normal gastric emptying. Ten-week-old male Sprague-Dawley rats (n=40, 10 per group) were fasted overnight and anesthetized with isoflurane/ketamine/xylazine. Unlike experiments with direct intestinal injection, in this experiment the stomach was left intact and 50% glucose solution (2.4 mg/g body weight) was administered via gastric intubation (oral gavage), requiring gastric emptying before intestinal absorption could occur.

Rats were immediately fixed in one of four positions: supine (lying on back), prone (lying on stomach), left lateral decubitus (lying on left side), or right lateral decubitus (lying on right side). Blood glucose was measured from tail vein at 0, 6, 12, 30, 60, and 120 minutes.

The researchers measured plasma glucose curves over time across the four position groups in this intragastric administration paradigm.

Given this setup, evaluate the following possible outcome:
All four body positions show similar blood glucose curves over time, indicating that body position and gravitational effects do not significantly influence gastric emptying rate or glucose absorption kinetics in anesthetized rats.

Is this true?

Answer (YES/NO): NO